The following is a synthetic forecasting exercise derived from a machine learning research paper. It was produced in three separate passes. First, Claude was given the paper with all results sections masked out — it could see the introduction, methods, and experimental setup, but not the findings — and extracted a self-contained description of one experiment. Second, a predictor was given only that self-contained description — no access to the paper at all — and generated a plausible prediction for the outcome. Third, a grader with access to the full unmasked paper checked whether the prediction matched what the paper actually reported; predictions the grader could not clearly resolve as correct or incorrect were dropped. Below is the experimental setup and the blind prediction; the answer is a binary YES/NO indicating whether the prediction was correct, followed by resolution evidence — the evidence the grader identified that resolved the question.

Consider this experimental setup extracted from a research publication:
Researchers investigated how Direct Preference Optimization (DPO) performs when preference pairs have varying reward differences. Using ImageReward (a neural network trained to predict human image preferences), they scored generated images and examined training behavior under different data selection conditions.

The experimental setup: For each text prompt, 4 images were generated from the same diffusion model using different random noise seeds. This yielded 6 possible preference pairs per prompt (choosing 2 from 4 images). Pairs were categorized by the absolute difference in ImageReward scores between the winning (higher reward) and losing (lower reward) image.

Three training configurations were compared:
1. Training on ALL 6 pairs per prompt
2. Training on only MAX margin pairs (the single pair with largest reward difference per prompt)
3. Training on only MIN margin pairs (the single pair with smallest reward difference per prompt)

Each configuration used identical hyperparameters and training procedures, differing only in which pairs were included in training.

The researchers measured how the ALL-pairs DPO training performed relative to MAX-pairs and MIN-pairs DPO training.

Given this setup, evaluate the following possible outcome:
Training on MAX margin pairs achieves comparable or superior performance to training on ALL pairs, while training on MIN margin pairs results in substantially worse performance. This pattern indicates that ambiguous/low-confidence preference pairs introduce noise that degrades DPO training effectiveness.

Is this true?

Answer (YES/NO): YES